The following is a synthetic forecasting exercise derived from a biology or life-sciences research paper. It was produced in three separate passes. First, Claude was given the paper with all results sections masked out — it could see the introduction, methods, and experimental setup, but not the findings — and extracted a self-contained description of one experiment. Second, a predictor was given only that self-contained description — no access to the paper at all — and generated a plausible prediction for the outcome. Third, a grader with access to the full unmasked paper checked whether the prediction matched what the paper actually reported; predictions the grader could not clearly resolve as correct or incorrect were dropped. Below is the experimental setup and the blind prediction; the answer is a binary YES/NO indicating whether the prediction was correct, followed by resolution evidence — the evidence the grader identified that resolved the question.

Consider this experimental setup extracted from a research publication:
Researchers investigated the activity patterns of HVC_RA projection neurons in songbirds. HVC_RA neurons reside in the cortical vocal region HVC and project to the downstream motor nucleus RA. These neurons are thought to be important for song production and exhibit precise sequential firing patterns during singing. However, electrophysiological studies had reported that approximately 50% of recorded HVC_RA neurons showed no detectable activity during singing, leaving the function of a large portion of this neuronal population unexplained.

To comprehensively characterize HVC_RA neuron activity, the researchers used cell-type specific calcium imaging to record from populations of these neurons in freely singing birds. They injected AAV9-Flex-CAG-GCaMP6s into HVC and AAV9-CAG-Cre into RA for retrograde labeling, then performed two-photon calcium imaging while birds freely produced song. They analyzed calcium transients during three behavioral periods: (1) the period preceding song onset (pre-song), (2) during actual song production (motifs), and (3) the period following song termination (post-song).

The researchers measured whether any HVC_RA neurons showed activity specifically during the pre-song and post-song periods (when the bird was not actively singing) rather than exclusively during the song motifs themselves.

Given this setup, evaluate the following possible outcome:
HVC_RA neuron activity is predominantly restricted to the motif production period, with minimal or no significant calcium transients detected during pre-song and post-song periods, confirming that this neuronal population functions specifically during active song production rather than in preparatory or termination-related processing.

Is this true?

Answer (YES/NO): NO